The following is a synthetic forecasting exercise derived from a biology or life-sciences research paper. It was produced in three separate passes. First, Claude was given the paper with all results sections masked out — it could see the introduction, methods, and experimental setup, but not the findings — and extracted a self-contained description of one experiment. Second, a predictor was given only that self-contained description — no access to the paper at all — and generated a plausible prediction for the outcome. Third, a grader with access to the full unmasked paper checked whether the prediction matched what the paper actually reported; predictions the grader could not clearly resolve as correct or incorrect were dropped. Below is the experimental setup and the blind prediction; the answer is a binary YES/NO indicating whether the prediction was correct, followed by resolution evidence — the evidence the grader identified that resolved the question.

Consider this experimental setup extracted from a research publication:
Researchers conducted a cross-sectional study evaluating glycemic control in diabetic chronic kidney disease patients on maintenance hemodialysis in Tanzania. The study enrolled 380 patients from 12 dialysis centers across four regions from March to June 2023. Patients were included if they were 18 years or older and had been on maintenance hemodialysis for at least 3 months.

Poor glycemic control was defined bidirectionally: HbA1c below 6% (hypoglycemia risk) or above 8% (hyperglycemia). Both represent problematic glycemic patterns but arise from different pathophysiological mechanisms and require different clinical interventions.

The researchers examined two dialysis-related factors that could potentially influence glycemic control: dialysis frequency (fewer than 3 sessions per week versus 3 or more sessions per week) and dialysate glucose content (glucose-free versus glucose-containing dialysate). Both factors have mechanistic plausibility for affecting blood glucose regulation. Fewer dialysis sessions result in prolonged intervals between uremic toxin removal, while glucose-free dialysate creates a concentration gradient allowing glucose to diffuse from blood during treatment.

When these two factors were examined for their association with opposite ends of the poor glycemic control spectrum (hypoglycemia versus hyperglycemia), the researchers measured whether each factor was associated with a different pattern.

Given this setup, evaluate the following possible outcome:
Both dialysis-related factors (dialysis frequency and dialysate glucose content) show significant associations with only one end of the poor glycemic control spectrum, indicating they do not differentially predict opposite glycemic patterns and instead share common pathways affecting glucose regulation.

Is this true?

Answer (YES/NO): NO